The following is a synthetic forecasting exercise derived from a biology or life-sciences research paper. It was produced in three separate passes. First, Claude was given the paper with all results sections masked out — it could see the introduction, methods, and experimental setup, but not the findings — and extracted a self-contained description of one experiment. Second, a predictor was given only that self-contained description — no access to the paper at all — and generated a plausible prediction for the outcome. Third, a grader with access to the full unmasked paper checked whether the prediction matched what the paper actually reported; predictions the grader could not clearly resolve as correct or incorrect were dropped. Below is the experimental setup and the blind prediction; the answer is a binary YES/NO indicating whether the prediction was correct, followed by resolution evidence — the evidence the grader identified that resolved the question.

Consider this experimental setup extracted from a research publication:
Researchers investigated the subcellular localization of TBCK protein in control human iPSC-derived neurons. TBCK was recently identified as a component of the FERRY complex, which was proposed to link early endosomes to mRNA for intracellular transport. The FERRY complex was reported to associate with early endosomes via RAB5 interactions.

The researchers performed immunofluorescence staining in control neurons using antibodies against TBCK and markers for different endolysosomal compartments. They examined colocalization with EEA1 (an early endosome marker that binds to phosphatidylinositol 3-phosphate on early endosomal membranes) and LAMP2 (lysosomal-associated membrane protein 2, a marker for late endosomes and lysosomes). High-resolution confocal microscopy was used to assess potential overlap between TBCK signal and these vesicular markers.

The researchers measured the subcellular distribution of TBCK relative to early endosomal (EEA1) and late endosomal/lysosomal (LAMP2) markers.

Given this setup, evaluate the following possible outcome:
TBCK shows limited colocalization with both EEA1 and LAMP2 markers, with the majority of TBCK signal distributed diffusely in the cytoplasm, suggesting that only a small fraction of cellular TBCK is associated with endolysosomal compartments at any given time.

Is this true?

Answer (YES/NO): NO